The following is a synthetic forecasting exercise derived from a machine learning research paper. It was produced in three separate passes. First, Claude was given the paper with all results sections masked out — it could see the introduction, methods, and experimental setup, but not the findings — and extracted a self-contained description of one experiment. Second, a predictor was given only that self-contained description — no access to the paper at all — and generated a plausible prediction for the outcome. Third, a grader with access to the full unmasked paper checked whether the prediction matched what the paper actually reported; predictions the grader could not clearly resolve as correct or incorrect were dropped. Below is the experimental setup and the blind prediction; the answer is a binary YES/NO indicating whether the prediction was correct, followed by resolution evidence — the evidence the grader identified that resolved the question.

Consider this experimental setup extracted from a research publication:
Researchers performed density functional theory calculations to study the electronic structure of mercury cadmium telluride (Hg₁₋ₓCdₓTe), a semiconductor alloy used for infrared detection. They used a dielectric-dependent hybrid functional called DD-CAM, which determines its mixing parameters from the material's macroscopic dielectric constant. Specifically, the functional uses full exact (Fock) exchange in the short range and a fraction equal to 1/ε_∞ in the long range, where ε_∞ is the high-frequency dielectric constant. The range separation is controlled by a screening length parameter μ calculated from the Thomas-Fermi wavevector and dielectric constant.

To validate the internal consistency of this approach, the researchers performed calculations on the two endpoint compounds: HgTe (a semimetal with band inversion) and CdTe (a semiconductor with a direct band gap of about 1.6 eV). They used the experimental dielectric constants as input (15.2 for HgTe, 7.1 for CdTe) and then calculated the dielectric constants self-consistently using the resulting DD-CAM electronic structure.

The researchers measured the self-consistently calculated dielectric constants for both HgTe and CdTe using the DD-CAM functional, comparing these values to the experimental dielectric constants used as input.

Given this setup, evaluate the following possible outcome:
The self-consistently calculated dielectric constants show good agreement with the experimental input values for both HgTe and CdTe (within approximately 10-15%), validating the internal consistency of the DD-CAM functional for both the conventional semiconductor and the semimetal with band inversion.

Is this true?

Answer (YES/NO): YES